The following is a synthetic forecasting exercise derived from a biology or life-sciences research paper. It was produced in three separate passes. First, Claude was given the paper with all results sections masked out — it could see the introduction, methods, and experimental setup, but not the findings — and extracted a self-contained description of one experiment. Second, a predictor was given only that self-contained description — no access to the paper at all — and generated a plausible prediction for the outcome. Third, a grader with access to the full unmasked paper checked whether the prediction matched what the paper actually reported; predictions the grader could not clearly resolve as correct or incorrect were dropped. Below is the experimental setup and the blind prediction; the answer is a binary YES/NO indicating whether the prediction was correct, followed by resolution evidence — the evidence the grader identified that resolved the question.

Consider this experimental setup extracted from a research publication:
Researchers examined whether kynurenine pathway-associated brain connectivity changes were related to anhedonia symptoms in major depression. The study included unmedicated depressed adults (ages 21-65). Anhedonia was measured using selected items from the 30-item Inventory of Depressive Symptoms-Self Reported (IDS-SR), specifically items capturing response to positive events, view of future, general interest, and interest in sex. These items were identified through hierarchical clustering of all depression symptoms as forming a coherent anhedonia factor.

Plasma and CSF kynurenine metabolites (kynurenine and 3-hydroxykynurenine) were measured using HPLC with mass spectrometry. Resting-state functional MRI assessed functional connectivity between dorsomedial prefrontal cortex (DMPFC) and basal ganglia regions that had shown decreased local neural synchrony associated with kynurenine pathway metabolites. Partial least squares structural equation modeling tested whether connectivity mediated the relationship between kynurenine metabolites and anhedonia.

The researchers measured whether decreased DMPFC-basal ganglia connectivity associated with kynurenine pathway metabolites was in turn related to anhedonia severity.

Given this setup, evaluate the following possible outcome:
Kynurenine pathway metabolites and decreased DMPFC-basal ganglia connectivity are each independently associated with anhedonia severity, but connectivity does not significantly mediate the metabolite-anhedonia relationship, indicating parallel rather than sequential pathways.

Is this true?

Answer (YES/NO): NO